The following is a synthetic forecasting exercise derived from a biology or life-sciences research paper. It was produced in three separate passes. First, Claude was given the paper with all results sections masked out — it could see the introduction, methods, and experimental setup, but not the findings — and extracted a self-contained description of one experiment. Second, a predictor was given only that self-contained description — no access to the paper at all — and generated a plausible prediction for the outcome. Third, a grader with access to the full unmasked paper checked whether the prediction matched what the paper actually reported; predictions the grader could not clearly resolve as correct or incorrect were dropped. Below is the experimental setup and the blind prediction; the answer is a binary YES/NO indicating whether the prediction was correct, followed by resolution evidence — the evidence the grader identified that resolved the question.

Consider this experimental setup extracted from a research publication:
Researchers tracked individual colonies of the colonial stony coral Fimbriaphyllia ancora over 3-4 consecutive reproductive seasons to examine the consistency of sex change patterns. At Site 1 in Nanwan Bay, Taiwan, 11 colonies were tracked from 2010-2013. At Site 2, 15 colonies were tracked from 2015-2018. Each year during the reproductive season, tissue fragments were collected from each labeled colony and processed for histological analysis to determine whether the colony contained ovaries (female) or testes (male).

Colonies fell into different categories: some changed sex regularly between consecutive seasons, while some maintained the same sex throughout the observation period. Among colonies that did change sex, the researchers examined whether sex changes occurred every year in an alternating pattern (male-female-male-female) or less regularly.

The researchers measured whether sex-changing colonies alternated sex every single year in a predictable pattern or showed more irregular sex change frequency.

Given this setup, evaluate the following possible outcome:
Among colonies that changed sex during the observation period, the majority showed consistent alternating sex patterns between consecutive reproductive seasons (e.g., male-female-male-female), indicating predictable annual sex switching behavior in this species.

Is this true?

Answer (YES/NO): YES